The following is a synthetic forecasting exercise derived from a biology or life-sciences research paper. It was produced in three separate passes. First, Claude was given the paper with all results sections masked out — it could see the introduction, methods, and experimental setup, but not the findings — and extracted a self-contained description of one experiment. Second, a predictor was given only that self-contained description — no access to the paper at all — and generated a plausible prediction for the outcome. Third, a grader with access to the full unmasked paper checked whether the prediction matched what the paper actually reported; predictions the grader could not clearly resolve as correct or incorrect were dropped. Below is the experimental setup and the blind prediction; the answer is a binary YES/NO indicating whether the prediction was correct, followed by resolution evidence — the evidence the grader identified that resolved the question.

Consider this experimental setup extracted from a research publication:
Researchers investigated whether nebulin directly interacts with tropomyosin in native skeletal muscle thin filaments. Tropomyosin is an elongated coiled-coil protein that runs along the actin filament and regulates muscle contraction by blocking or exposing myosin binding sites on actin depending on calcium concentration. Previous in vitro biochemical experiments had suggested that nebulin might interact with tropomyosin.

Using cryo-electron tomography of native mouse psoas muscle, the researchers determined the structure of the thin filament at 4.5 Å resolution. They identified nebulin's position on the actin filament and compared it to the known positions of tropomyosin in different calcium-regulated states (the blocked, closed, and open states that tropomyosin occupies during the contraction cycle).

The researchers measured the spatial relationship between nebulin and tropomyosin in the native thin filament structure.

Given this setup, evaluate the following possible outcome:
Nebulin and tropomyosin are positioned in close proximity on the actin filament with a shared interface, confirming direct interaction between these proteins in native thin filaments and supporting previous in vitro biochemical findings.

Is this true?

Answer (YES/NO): NO